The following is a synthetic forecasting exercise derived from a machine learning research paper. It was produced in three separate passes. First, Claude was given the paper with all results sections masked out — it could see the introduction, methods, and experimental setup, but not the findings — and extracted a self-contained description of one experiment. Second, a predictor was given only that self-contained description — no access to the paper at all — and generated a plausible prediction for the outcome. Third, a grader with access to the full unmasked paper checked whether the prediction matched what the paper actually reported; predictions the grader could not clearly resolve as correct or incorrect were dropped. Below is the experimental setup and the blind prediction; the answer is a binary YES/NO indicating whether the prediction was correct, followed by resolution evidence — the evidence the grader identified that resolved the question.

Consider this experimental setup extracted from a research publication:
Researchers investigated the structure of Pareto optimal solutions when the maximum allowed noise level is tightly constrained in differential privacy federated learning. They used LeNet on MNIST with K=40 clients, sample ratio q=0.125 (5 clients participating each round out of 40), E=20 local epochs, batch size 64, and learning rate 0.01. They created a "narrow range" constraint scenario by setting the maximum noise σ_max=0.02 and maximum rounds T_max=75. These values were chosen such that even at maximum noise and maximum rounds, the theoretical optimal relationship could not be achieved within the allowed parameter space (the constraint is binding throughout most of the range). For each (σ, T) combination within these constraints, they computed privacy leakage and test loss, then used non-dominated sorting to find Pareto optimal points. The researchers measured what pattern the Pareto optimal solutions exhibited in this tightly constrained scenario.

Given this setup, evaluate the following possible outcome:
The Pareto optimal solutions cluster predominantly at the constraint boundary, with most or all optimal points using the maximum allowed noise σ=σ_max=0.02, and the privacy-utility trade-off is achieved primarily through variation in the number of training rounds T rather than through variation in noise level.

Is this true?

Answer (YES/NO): YES